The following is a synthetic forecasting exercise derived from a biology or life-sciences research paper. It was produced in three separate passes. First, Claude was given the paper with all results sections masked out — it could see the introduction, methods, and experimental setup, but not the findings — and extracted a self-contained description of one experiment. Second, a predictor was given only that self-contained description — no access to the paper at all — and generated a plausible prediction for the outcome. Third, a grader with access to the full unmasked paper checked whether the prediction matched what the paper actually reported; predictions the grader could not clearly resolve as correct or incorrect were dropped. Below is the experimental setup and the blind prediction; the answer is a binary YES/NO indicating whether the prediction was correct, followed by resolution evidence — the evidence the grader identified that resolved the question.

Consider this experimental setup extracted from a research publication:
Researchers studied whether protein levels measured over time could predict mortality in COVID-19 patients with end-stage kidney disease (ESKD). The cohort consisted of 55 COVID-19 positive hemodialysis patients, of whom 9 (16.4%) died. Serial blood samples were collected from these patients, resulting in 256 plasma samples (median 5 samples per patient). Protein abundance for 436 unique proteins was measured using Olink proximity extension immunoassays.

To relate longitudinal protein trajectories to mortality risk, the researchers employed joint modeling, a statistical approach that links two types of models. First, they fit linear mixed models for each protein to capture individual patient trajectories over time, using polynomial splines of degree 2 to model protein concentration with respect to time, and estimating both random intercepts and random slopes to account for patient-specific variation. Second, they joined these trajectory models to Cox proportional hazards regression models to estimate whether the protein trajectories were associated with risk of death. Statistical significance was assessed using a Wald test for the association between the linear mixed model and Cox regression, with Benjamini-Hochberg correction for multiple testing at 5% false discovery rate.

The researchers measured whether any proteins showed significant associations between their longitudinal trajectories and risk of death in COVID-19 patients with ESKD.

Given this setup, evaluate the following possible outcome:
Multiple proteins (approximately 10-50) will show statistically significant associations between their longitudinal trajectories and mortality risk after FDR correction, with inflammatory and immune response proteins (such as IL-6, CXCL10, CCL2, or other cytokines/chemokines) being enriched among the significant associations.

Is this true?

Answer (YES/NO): NO